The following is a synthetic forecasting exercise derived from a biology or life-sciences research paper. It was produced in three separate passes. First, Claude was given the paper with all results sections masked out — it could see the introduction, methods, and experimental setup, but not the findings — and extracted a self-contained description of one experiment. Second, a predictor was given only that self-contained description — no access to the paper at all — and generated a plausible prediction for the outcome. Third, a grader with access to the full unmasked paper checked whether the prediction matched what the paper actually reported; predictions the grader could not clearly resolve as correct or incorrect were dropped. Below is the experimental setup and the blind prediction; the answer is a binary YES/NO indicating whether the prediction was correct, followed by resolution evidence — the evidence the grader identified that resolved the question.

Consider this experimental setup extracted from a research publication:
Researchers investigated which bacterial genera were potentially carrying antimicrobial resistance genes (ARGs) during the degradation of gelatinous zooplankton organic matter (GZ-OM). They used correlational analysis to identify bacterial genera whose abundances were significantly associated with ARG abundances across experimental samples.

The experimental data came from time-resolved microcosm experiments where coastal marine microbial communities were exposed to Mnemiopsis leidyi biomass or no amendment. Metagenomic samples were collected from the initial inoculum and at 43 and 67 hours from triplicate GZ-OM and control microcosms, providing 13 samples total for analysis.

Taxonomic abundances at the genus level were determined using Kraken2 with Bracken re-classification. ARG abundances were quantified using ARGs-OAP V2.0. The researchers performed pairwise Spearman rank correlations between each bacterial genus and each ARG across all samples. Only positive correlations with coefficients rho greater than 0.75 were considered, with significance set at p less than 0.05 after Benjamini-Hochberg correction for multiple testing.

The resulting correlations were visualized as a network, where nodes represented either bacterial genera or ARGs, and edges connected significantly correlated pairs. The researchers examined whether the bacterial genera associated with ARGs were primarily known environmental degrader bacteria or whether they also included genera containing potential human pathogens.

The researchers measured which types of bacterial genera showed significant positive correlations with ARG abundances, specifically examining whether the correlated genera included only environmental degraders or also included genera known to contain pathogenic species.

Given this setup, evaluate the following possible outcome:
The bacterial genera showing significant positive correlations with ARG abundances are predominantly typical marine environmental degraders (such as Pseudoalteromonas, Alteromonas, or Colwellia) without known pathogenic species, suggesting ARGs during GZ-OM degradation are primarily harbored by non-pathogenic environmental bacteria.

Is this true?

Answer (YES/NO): NO